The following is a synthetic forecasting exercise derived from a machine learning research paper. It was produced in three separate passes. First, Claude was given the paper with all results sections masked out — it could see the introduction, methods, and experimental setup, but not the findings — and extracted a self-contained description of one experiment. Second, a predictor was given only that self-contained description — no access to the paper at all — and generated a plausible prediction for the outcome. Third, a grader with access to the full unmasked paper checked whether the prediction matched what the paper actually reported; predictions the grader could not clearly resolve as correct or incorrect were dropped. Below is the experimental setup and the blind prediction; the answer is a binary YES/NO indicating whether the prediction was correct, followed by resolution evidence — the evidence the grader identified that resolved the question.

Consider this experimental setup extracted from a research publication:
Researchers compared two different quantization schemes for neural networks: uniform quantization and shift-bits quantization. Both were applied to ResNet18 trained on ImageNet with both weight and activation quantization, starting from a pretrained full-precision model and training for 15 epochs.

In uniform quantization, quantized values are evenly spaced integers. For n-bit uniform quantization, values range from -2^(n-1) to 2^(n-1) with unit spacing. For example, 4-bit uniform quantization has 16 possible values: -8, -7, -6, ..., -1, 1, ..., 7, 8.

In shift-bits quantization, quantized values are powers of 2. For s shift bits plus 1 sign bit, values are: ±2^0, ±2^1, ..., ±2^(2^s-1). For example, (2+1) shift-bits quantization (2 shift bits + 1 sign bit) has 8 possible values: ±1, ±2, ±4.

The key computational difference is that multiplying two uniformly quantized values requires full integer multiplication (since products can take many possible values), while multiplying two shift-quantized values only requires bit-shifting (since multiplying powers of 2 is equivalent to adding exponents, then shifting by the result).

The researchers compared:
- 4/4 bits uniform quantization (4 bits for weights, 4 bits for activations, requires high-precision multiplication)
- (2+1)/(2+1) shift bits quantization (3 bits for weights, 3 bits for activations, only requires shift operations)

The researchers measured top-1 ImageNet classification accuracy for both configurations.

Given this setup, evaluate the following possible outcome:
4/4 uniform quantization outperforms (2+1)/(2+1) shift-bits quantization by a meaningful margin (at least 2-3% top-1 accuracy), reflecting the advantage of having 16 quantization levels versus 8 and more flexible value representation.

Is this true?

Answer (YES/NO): YES